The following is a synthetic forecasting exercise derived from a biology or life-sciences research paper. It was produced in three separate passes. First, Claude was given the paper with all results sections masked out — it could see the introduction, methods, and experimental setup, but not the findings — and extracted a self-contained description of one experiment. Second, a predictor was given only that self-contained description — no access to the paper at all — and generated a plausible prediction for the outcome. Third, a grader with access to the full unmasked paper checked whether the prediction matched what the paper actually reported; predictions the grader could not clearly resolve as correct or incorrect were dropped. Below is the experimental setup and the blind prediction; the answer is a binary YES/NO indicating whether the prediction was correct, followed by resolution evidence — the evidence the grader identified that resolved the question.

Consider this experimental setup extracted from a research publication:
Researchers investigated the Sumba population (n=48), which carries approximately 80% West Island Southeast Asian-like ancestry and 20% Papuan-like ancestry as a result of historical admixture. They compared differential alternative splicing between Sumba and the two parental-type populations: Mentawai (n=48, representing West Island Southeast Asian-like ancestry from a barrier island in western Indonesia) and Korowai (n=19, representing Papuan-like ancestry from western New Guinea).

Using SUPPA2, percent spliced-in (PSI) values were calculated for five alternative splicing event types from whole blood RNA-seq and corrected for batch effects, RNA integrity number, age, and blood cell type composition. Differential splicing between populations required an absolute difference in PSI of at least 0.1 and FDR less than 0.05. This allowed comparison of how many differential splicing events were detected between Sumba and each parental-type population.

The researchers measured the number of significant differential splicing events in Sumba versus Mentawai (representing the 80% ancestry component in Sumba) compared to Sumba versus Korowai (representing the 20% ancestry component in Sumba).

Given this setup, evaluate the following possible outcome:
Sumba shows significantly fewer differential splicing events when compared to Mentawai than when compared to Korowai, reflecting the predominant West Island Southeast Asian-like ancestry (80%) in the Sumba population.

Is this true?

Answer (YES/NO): YES